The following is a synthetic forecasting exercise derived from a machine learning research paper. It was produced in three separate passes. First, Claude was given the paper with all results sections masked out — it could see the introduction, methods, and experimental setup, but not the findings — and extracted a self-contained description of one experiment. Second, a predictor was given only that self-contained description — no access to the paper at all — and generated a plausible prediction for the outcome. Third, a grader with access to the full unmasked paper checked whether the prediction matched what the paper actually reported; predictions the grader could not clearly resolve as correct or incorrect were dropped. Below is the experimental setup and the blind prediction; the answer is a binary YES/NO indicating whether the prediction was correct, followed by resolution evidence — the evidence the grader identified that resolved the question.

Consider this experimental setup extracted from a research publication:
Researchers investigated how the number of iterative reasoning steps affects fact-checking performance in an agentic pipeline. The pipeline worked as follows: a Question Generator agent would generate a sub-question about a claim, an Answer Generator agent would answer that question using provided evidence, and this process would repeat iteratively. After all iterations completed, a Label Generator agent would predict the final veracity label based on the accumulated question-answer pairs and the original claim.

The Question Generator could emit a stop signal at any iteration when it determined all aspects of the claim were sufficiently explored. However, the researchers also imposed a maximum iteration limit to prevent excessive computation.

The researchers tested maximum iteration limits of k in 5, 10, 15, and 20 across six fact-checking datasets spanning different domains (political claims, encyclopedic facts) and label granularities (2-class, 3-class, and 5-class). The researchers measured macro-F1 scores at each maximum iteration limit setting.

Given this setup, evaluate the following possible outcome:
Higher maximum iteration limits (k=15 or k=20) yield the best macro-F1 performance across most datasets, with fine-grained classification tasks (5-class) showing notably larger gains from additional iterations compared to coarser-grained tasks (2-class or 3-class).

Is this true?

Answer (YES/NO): NO